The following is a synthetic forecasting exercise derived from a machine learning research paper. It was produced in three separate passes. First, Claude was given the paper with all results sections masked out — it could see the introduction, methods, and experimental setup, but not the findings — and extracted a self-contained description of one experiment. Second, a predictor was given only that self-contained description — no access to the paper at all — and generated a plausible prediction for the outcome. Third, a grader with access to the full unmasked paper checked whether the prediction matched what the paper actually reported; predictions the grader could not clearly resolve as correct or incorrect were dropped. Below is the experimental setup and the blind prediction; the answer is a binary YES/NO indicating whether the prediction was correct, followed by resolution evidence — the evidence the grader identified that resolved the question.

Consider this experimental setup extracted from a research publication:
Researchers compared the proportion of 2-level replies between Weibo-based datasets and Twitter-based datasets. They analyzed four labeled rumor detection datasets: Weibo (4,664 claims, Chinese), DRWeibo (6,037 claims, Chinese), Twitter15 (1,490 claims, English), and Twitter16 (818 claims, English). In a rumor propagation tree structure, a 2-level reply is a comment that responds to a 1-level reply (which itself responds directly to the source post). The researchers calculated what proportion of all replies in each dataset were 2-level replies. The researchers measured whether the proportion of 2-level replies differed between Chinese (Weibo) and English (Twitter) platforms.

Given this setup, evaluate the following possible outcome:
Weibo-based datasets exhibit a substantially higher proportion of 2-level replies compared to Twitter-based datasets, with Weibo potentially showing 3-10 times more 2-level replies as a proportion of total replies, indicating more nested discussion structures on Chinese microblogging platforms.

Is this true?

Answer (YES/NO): NO